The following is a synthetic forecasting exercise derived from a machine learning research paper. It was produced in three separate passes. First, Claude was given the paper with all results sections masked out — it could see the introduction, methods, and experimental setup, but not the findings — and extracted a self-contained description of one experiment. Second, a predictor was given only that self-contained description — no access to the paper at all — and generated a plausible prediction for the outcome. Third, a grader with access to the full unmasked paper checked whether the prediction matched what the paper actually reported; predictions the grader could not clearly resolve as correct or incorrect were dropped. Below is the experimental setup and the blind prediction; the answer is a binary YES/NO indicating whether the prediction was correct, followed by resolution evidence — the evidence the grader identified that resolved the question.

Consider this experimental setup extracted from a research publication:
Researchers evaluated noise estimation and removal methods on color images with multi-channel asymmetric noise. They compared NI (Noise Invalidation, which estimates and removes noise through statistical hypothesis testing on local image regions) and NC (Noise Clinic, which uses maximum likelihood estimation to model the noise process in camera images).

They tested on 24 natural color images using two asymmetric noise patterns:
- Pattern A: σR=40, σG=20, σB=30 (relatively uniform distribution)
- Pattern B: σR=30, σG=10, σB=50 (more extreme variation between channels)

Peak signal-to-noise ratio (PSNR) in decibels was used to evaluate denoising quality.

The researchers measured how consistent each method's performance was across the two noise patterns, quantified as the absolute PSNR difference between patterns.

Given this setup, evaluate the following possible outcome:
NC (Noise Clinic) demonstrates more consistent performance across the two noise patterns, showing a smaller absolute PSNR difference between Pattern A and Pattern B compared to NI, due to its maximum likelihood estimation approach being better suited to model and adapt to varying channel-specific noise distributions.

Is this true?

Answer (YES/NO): YES